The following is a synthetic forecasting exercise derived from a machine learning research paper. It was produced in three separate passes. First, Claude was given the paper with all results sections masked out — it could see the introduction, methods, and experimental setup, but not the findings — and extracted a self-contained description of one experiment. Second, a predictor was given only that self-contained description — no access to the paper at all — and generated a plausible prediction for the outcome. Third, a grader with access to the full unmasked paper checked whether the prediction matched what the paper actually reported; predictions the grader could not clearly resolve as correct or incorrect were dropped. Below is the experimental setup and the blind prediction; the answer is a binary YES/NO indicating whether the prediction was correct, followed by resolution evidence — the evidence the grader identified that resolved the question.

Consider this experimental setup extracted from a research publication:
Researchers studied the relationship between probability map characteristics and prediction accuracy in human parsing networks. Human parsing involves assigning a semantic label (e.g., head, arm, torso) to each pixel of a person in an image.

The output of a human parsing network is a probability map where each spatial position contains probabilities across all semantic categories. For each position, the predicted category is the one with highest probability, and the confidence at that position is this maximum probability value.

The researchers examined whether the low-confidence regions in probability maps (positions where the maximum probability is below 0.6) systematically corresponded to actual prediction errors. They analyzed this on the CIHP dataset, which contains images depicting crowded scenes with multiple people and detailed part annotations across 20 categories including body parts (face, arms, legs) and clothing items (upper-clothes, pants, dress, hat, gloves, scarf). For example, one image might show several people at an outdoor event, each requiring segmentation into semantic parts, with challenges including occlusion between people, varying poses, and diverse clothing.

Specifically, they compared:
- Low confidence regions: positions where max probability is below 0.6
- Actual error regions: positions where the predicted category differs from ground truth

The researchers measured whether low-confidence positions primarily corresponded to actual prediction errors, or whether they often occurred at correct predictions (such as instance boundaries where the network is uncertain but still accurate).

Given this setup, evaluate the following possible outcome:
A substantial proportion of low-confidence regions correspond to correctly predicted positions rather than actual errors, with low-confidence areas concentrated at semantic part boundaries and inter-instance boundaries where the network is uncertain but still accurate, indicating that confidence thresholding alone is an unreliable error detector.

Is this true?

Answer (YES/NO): YES